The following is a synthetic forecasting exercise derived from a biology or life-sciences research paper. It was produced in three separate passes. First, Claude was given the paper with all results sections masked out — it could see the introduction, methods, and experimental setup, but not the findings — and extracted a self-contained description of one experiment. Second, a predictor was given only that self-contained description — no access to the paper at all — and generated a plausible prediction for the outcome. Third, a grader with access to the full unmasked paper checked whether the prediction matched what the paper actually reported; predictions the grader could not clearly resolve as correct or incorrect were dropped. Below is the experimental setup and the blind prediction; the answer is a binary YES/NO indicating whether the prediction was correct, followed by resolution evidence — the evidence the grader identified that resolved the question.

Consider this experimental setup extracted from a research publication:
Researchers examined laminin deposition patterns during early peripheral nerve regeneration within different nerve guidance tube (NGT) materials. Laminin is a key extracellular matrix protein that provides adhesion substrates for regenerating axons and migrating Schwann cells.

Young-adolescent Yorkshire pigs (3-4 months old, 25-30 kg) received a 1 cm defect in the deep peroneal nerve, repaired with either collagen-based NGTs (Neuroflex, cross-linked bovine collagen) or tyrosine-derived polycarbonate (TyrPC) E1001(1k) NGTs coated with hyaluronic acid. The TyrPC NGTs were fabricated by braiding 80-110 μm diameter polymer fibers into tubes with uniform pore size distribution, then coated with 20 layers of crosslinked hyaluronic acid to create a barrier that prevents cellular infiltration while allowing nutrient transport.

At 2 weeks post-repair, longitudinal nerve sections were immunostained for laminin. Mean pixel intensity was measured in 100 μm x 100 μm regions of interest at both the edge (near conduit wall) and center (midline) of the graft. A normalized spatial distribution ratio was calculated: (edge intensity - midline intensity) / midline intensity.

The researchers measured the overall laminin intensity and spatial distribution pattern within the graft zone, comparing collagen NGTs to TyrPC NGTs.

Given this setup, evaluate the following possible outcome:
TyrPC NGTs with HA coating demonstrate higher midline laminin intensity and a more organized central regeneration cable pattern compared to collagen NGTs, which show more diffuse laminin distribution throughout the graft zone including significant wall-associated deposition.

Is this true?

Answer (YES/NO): NO